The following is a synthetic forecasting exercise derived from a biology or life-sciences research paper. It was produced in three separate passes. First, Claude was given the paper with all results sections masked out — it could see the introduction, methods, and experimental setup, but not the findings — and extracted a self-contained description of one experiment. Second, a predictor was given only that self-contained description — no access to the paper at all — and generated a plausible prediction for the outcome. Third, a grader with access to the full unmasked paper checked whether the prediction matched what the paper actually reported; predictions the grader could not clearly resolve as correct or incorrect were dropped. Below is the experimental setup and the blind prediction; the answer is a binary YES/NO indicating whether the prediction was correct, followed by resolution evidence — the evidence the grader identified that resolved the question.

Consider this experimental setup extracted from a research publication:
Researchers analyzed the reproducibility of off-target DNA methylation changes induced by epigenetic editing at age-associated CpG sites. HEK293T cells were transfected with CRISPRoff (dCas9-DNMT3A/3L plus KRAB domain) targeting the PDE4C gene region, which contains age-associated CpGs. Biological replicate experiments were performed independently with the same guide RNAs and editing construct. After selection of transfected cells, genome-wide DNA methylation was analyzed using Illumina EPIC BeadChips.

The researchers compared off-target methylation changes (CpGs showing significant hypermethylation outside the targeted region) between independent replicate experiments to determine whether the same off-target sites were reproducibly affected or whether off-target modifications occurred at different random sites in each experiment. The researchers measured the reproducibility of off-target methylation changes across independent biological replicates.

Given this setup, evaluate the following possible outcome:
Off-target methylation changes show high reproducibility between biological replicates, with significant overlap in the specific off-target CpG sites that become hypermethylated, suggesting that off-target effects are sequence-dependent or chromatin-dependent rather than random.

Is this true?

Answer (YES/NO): YES